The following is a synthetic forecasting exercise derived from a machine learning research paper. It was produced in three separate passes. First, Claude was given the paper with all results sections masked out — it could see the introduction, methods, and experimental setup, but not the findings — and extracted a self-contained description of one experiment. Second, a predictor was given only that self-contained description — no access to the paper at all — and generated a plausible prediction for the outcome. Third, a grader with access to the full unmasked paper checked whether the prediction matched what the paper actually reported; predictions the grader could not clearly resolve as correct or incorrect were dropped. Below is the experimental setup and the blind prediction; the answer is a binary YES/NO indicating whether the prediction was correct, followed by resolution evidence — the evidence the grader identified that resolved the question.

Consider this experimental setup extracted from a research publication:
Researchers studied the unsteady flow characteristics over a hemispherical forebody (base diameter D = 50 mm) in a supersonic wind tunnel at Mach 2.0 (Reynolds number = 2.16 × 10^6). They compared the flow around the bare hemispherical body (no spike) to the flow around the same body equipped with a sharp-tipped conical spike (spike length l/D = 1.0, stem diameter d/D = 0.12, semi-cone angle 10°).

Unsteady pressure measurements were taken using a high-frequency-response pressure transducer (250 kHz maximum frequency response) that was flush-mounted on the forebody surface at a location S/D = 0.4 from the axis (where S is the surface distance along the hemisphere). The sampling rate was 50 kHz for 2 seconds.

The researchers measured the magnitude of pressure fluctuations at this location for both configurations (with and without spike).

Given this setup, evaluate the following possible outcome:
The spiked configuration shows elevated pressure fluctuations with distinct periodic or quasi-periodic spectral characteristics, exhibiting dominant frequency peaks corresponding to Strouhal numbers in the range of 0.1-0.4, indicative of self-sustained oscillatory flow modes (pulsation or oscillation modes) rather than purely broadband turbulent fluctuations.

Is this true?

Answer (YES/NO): NO